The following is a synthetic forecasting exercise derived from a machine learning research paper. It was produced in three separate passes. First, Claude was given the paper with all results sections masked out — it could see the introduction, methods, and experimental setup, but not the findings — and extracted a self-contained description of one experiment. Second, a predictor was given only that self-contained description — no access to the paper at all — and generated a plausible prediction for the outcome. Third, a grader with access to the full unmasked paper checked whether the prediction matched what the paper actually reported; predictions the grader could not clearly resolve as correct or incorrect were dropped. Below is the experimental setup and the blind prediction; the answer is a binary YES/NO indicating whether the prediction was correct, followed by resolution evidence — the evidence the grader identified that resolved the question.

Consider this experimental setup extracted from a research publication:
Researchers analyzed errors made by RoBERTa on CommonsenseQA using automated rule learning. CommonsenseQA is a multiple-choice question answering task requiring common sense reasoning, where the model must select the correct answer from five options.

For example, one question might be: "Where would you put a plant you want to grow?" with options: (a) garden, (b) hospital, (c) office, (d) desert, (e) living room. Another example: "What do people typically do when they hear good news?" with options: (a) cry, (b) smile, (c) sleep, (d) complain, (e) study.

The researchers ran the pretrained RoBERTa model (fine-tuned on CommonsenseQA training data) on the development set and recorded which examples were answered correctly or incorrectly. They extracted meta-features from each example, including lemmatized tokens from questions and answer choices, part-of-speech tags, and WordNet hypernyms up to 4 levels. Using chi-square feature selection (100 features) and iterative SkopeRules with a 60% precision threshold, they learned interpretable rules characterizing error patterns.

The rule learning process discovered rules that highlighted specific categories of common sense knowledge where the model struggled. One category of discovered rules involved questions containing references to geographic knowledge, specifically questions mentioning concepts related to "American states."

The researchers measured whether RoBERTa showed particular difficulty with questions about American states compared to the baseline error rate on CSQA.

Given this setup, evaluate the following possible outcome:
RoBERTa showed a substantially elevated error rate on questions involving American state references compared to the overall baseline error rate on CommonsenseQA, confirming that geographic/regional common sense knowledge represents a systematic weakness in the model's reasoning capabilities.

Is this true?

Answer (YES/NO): YES